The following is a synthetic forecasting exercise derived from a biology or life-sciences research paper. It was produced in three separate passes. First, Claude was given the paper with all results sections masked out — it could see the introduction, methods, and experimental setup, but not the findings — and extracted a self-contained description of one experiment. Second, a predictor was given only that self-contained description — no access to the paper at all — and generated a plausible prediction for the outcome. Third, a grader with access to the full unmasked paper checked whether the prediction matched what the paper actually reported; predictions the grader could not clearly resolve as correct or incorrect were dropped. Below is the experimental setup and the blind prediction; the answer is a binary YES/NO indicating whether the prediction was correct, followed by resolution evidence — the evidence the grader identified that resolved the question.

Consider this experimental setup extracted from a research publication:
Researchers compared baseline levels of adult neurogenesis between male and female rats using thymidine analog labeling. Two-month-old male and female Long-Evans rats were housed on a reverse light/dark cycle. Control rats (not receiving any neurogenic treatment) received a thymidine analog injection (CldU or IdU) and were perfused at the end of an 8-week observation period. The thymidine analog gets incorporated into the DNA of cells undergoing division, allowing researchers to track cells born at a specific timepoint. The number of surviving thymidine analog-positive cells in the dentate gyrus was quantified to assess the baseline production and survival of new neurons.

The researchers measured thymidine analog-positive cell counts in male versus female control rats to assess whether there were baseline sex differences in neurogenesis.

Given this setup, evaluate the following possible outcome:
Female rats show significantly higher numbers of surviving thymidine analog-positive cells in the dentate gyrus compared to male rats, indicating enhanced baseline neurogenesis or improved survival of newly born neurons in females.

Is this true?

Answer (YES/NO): NO